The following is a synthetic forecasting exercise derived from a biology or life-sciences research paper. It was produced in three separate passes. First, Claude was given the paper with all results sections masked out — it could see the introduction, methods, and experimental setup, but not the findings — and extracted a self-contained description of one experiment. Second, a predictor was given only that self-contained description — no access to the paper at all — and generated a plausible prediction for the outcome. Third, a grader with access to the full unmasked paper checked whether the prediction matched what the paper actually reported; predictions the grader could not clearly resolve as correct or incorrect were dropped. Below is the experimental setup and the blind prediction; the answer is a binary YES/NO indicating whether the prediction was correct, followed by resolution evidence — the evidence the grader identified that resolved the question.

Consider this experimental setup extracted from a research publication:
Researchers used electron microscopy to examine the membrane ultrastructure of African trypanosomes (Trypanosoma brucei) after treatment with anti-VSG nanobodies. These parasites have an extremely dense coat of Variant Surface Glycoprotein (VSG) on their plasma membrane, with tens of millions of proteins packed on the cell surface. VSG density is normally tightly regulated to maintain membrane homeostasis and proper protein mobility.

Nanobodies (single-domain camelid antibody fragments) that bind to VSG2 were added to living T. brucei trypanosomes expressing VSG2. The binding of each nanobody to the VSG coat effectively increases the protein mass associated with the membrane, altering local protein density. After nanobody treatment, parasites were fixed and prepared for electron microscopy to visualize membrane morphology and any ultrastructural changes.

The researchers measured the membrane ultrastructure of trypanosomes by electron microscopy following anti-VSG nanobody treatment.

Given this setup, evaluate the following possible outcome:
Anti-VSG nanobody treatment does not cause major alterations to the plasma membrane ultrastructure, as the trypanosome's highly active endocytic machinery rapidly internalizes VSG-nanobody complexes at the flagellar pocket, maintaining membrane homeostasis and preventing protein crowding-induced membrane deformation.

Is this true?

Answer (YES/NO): NO